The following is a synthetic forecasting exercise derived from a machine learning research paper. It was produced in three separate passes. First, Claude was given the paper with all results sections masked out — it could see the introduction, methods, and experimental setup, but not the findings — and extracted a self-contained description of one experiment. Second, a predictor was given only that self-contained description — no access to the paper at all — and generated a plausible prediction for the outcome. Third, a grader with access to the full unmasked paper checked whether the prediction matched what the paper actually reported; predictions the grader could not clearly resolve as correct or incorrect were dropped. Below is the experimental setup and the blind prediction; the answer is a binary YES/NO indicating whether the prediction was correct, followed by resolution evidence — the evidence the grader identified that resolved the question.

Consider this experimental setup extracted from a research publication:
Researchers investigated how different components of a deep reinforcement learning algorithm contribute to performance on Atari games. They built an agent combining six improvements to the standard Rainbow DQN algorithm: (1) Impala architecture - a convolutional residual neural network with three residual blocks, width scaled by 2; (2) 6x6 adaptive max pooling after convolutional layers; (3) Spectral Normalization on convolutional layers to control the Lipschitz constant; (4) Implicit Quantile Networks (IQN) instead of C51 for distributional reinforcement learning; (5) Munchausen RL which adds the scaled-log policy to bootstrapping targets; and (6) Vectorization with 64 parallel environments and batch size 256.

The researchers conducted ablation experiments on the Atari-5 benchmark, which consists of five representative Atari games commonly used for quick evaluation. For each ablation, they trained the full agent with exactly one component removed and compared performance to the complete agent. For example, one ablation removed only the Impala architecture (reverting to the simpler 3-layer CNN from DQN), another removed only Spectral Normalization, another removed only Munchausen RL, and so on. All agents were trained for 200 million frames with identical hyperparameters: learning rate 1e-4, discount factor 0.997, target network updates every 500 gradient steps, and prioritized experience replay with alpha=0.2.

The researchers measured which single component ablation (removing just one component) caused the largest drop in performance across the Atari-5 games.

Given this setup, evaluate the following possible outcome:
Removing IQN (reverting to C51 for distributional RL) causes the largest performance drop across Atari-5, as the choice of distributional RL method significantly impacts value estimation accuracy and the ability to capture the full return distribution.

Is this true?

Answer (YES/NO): NO